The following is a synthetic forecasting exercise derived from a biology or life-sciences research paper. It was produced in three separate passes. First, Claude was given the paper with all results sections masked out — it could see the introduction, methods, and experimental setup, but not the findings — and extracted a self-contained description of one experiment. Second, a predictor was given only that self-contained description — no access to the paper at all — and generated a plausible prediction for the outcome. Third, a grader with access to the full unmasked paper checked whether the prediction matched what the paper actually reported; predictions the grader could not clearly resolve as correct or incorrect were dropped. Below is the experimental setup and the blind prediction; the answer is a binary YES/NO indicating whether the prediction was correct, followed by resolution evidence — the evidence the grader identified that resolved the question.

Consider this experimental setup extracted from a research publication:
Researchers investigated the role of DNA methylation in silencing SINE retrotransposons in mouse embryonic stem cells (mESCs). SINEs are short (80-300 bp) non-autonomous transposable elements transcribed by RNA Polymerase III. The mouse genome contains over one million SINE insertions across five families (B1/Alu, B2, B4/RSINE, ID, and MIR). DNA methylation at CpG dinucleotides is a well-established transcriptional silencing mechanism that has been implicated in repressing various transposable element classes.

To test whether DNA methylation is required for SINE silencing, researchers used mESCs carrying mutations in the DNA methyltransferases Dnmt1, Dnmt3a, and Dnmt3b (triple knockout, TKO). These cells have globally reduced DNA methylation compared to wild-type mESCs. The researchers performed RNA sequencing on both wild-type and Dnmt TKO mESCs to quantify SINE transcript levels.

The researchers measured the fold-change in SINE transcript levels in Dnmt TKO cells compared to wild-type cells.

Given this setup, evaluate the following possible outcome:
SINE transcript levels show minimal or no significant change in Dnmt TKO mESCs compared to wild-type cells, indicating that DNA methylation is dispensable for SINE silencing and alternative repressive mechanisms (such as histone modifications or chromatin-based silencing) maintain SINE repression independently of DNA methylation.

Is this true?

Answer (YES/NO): YES